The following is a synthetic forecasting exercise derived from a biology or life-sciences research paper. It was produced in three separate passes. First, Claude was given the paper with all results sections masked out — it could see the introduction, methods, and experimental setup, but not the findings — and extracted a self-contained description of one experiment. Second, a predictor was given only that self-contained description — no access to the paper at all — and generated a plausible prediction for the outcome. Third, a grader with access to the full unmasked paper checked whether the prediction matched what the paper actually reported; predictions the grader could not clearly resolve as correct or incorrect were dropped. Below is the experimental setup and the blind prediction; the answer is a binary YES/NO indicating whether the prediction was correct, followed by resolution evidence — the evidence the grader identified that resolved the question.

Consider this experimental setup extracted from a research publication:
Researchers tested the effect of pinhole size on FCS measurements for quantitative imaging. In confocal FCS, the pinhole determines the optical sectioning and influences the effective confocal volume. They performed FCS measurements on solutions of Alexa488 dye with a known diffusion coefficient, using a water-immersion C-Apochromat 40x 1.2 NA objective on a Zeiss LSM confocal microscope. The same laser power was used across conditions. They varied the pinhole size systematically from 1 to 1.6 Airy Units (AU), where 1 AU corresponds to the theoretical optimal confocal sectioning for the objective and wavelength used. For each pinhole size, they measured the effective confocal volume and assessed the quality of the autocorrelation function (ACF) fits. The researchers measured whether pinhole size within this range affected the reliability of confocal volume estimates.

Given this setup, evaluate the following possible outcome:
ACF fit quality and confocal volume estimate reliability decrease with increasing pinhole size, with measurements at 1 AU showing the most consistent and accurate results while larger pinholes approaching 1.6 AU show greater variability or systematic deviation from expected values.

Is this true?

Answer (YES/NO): NO